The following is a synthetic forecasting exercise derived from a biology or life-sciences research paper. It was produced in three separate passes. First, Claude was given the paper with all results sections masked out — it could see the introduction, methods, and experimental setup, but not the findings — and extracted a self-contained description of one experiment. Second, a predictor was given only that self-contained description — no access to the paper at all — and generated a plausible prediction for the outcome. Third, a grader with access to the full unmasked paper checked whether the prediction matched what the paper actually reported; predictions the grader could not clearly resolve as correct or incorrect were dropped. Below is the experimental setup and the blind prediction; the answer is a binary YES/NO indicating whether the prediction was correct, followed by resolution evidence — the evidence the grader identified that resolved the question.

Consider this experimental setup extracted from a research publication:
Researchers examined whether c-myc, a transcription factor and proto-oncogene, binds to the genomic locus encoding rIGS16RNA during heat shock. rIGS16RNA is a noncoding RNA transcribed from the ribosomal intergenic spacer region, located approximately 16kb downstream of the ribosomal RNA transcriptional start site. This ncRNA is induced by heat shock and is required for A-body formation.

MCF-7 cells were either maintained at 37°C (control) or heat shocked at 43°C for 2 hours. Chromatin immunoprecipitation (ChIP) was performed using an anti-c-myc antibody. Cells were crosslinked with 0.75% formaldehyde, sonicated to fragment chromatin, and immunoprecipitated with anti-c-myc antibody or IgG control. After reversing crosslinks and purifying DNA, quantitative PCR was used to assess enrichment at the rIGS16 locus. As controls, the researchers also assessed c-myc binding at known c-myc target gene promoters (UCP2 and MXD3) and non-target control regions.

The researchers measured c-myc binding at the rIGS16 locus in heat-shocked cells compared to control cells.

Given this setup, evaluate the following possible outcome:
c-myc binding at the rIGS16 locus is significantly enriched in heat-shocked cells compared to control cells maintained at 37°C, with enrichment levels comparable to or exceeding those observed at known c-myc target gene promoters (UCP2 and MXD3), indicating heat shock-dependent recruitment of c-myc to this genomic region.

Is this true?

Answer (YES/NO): NO